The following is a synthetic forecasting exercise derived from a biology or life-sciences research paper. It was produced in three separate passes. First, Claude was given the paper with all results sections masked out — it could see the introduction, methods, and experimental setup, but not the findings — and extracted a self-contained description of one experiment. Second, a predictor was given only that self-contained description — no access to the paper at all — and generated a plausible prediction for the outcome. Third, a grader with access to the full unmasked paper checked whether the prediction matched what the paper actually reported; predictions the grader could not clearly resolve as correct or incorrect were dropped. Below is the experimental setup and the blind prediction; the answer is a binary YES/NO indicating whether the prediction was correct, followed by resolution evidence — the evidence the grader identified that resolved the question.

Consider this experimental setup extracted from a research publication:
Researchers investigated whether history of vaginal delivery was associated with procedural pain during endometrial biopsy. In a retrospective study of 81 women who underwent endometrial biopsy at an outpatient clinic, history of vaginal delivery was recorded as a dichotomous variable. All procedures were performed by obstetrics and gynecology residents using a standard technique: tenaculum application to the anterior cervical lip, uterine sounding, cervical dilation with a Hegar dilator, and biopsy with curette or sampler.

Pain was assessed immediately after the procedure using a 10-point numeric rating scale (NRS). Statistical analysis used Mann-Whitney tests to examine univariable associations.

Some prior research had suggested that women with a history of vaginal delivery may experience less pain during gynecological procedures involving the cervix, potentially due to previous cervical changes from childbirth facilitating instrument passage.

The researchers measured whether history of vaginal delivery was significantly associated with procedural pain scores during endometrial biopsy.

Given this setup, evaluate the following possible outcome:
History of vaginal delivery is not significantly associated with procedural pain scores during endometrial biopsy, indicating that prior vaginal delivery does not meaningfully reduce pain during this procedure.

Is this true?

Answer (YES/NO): YES